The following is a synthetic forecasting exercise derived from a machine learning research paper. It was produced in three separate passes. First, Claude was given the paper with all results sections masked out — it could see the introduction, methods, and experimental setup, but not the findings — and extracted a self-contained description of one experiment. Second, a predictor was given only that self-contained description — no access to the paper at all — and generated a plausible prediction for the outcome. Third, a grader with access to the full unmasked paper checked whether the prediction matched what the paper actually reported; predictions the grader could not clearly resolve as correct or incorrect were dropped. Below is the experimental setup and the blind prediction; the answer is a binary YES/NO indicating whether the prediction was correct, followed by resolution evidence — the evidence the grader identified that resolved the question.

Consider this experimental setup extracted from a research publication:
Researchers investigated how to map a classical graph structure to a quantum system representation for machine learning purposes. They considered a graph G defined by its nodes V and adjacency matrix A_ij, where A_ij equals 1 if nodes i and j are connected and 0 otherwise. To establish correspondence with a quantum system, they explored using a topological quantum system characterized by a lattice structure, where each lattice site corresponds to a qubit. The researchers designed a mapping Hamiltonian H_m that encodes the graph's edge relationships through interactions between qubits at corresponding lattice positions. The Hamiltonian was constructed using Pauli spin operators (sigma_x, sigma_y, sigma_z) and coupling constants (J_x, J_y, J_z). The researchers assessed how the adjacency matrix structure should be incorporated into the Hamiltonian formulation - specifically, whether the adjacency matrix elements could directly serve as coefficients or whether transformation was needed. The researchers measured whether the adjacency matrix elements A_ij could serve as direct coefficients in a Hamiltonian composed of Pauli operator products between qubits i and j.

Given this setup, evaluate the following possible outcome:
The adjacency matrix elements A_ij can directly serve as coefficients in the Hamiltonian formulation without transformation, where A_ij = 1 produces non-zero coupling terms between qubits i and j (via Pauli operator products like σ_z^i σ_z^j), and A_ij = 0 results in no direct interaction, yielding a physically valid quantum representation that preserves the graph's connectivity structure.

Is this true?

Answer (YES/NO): YES